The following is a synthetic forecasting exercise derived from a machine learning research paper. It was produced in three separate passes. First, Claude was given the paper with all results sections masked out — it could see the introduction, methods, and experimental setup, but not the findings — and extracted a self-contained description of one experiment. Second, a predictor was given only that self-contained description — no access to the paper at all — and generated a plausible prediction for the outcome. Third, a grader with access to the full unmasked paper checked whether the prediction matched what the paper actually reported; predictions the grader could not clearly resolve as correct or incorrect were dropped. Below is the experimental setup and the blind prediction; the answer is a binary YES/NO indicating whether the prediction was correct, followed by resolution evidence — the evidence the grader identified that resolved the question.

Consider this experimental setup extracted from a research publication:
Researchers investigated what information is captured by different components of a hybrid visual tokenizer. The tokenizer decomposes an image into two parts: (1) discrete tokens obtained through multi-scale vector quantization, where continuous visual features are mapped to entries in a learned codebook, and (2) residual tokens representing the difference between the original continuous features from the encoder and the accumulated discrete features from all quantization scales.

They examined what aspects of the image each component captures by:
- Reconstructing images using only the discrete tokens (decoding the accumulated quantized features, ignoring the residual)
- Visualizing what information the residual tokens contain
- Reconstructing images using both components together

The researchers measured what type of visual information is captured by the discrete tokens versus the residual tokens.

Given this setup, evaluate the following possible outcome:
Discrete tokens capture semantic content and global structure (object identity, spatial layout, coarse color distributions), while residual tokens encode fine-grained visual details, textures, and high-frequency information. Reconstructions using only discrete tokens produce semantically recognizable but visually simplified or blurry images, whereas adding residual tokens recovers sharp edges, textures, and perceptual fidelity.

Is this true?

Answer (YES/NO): YES